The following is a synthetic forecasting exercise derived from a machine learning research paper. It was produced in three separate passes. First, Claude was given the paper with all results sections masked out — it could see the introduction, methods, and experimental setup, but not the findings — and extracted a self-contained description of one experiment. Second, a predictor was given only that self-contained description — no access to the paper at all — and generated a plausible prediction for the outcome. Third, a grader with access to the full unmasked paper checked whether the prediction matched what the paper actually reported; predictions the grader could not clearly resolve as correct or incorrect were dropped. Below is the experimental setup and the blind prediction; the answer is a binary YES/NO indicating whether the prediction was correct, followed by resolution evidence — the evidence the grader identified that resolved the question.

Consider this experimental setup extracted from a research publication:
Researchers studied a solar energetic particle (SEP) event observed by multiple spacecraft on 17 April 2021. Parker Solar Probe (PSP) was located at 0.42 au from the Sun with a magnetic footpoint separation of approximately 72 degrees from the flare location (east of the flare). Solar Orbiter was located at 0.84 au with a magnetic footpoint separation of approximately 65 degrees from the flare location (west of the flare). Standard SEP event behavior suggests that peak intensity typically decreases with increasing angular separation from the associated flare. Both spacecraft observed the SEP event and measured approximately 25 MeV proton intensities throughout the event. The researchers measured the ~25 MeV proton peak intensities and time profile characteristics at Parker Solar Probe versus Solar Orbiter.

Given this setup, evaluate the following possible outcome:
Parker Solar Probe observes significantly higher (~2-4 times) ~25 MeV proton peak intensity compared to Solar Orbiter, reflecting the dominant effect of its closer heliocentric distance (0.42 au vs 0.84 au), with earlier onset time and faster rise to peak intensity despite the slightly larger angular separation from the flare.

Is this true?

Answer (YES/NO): NO